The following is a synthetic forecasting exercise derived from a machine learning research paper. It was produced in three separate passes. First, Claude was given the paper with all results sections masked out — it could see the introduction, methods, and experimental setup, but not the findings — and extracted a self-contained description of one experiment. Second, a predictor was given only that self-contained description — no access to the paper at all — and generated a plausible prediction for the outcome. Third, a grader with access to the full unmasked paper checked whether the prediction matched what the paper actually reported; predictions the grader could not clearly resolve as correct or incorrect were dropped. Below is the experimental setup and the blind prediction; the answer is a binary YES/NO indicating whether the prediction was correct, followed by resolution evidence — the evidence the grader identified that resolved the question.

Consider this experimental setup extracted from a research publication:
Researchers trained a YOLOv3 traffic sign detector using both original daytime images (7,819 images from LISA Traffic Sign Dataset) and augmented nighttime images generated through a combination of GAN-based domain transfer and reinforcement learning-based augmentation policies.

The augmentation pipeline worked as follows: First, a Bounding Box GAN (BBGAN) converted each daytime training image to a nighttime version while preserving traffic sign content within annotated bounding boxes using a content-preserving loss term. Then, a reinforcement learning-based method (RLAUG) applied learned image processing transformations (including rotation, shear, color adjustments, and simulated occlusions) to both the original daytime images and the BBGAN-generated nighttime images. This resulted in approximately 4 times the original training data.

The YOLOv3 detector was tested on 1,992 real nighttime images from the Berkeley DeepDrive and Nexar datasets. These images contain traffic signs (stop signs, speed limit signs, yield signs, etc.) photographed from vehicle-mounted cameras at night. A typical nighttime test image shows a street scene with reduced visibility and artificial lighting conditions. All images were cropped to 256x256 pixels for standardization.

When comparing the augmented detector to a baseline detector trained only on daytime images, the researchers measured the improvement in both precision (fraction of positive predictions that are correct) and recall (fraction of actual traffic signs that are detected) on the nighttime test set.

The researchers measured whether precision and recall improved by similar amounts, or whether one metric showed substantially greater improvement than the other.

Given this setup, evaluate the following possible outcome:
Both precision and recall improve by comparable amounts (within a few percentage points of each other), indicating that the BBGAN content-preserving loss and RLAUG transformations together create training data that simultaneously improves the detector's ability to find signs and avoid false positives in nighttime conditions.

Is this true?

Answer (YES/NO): NO